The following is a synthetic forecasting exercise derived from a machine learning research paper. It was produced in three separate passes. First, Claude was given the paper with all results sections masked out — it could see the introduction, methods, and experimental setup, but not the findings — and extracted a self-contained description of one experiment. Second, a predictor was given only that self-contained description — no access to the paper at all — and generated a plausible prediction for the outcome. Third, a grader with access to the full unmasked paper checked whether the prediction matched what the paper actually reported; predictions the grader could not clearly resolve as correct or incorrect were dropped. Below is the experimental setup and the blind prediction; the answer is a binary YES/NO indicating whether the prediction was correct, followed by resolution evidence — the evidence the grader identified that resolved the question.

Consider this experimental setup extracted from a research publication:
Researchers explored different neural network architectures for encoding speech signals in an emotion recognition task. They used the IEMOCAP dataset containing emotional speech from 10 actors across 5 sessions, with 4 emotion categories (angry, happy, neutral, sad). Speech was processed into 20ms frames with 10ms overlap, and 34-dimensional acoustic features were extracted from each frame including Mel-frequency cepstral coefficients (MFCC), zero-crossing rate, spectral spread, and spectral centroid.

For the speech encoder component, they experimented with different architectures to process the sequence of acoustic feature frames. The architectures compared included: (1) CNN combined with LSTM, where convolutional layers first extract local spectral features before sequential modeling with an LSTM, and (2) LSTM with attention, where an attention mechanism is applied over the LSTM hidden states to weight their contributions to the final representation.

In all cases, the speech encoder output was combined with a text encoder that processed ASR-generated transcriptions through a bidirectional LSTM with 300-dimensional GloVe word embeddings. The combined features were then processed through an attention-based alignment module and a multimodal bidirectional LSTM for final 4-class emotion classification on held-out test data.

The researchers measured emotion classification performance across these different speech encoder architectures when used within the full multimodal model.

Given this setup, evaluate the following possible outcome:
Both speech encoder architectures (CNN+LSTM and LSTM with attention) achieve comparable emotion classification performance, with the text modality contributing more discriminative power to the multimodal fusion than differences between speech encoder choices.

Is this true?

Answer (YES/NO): YES